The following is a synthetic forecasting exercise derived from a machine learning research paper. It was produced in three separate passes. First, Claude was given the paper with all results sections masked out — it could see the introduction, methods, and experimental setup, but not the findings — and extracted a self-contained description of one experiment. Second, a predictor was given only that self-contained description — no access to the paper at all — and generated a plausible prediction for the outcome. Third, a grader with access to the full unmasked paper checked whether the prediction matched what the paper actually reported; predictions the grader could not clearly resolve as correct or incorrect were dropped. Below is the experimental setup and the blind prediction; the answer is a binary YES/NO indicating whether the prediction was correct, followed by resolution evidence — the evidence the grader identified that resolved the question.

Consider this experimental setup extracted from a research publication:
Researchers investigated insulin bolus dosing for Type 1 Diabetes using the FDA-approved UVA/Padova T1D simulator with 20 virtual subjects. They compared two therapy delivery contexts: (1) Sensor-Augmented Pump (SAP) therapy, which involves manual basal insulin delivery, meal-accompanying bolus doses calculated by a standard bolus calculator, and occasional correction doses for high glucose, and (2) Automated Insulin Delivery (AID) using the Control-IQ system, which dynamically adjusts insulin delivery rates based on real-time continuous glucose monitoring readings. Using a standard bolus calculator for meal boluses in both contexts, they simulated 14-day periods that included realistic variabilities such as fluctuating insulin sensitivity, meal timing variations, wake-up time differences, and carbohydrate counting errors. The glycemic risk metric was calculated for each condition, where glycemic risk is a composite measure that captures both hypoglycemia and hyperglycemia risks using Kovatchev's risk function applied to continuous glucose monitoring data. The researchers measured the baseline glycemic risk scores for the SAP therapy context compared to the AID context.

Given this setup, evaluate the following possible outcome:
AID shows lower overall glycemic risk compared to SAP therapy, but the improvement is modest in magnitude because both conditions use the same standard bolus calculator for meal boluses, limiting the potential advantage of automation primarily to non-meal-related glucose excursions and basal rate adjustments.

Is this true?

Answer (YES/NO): NO